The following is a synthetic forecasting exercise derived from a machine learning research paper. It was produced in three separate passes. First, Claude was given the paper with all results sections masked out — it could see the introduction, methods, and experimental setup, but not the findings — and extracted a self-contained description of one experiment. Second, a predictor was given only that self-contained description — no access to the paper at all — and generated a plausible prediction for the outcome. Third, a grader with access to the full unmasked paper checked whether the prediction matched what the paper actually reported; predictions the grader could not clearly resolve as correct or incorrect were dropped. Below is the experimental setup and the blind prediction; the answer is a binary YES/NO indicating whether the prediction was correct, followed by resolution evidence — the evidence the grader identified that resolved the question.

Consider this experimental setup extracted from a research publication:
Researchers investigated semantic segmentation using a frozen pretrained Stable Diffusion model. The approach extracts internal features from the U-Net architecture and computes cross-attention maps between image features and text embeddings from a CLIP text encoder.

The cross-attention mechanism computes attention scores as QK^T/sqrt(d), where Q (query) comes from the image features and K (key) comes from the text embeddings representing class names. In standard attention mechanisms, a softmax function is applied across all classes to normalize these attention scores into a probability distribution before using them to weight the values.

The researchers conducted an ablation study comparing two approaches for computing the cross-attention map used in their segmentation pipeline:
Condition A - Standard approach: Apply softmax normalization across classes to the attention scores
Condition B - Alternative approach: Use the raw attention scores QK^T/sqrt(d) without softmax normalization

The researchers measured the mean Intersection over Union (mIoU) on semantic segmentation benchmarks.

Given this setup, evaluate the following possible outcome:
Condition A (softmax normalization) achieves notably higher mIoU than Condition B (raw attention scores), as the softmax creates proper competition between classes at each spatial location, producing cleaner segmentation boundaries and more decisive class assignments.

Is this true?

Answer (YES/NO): NO